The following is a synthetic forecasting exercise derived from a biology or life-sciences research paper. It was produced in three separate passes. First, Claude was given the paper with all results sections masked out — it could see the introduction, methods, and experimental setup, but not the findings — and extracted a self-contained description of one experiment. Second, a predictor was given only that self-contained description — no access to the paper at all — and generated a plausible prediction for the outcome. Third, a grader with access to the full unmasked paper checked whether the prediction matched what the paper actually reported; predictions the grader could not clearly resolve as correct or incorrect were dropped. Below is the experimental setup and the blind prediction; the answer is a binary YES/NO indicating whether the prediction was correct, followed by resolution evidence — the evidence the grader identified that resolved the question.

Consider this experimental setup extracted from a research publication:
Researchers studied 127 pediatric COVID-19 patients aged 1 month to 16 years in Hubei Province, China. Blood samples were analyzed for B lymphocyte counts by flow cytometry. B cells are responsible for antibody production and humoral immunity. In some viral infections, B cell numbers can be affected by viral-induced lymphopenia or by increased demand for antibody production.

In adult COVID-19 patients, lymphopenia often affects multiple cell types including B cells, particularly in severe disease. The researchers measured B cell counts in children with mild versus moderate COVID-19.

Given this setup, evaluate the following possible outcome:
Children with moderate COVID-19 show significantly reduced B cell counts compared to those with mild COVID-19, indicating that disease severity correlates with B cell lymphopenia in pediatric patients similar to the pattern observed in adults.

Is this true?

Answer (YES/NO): NO